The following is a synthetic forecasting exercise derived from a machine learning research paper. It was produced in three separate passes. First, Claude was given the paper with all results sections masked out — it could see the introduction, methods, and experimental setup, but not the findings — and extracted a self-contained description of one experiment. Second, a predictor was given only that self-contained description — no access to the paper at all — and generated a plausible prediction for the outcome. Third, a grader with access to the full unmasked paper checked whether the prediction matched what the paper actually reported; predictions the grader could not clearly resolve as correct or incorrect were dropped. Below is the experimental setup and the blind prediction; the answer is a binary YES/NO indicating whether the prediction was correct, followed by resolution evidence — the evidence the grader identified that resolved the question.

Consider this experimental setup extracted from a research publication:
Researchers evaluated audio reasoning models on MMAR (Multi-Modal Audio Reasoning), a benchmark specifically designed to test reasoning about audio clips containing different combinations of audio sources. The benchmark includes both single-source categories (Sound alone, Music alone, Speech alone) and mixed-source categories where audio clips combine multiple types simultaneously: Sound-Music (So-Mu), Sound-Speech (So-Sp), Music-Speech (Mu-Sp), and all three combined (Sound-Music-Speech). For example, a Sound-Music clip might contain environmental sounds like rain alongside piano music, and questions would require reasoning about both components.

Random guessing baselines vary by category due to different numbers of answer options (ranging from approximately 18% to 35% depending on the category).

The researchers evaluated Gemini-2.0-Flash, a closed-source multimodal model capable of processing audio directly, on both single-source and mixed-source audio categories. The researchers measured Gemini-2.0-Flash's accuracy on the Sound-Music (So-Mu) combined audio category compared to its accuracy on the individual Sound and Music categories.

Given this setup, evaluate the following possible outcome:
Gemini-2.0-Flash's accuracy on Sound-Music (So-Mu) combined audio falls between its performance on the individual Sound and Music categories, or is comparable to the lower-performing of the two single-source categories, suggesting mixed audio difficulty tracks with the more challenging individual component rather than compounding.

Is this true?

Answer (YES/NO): NO